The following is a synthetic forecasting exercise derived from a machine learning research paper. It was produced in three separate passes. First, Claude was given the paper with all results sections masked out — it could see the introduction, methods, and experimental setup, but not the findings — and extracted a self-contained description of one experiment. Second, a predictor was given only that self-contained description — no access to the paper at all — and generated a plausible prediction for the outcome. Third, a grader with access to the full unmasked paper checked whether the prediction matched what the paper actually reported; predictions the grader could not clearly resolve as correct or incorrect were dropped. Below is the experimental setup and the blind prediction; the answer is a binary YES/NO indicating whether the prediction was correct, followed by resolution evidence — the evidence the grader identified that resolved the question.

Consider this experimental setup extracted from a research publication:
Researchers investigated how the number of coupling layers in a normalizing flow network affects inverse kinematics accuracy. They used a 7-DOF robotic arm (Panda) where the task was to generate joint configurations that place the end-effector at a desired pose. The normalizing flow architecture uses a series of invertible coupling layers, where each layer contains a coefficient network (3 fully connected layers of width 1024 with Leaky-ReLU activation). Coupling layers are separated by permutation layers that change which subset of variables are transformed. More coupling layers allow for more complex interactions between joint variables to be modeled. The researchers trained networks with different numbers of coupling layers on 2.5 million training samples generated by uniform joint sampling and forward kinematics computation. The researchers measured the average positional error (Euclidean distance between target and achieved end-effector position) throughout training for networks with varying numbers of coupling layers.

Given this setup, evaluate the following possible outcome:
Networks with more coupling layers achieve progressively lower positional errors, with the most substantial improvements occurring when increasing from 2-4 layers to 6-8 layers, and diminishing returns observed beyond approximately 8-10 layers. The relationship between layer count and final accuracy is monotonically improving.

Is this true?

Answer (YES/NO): NO